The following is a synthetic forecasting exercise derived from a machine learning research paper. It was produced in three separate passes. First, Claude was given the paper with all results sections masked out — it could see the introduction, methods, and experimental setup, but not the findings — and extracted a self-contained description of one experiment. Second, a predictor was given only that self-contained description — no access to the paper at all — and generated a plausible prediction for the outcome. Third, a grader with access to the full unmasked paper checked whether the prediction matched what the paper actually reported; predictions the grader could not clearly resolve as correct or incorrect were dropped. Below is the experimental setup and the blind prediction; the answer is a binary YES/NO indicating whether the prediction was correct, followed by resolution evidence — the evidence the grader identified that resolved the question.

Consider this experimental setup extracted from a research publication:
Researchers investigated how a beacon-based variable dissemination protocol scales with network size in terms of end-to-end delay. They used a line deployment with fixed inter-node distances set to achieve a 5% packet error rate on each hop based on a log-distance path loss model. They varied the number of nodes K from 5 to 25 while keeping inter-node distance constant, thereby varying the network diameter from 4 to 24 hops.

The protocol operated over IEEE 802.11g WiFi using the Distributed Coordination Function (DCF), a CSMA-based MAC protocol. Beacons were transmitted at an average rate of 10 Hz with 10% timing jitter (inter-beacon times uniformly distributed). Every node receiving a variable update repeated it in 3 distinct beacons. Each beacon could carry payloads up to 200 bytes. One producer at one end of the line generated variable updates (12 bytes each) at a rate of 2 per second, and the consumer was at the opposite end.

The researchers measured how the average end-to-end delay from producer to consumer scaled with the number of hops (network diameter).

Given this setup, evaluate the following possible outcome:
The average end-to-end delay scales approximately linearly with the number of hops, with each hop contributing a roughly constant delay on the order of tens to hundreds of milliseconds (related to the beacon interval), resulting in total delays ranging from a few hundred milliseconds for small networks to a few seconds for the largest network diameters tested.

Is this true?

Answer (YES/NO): YES